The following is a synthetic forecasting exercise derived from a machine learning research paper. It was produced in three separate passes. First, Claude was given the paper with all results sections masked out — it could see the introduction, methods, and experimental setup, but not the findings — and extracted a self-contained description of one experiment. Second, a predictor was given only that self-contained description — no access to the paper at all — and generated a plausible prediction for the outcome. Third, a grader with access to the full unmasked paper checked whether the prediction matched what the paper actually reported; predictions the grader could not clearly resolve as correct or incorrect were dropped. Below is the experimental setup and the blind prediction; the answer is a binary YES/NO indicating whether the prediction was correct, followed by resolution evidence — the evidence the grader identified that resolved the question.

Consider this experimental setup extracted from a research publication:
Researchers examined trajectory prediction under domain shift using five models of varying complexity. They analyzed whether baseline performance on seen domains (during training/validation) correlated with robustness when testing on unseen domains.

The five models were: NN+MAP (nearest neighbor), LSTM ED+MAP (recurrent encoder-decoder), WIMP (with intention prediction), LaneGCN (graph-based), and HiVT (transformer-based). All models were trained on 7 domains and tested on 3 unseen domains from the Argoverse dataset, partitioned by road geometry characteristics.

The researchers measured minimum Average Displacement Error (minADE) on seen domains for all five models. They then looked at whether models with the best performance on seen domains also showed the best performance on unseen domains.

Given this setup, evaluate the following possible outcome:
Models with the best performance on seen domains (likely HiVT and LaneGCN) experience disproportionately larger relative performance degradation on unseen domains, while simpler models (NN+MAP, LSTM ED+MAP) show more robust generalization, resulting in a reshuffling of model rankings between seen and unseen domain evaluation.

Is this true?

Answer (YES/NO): NO